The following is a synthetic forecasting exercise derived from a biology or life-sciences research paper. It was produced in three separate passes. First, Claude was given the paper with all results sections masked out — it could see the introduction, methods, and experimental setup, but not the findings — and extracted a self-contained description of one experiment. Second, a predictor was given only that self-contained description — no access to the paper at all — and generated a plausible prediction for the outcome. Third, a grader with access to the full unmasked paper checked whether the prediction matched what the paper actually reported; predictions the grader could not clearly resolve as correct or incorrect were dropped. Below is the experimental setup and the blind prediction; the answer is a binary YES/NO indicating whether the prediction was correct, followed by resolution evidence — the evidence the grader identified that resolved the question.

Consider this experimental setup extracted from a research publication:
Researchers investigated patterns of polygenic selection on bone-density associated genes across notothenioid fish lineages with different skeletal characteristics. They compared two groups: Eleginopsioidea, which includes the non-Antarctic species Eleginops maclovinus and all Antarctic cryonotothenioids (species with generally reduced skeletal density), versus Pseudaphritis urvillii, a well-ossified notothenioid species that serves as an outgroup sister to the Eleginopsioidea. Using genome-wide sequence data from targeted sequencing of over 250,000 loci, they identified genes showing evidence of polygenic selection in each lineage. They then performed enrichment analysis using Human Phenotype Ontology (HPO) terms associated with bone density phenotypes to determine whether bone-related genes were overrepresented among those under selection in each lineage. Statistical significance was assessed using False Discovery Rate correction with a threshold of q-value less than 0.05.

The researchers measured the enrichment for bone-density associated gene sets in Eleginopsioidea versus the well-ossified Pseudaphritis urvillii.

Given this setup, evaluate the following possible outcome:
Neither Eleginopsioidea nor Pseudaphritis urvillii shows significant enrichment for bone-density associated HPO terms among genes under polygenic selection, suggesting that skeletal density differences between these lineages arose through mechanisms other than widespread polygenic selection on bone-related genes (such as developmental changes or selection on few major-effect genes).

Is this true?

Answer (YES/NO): NO